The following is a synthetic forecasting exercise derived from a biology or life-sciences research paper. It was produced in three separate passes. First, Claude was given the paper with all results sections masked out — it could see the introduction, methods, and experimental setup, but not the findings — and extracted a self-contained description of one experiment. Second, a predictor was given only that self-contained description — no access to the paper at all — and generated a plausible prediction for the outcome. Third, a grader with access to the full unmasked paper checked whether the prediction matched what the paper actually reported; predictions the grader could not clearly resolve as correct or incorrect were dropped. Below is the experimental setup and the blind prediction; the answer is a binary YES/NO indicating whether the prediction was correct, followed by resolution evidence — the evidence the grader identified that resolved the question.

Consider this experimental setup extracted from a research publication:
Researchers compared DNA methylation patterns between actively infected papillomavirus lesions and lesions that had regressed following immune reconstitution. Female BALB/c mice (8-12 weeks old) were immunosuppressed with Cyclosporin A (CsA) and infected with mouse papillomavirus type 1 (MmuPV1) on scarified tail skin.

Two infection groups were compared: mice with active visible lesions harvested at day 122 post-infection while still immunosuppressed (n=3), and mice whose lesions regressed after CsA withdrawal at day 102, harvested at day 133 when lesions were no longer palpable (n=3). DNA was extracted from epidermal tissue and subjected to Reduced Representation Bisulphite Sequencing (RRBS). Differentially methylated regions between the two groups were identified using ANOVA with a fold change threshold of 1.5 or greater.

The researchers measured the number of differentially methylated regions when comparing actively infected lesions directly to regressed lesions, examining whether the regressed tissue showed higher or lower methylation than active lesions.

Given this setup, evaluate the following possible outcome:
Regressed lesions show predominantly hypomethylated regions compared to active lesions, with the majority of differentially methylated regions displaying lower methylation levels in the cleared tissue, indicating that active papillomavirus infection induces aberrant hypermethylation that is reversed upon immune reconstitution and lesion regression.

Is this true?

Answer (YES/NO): NO